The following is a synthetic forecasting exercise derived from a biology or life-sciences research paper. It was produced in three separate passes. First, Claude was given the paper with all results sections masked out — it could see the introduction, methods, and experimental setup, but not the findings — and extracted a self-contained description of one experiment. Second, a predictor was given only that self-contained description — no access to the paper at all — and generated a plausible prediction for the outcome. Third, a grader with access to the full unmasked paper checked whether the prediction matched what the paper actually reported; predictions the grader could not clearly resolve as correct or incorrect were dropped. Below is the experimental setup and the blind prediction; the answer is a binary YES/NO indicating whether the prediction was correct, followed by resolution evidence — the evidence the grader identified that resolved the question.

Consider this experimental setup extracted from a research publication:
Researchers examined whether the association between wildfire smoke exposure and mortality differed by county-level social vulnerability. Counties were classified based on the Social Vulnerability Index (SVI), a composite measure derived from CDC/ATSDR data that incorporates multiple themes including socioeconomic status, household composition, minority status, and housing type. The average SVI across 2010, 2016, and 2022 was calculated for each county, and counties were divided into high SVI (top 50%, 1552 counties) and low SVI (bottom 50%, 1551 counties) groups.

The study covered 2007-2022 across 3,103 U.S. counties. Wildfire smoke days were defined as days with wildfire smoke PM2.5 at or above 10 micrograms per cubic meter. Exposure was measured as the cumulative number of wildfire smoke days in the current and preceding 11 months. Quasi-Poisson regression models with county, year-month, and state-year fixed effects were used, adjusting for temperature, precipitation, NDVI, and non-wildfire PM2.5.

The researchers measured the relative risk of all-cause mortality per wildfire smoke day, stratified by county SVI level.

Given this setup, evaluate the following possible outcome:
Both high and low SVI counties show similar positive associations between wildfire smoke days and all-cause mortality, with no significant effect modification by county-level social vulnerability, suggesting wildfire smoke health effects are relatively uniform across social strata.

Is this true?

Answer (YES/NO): NO